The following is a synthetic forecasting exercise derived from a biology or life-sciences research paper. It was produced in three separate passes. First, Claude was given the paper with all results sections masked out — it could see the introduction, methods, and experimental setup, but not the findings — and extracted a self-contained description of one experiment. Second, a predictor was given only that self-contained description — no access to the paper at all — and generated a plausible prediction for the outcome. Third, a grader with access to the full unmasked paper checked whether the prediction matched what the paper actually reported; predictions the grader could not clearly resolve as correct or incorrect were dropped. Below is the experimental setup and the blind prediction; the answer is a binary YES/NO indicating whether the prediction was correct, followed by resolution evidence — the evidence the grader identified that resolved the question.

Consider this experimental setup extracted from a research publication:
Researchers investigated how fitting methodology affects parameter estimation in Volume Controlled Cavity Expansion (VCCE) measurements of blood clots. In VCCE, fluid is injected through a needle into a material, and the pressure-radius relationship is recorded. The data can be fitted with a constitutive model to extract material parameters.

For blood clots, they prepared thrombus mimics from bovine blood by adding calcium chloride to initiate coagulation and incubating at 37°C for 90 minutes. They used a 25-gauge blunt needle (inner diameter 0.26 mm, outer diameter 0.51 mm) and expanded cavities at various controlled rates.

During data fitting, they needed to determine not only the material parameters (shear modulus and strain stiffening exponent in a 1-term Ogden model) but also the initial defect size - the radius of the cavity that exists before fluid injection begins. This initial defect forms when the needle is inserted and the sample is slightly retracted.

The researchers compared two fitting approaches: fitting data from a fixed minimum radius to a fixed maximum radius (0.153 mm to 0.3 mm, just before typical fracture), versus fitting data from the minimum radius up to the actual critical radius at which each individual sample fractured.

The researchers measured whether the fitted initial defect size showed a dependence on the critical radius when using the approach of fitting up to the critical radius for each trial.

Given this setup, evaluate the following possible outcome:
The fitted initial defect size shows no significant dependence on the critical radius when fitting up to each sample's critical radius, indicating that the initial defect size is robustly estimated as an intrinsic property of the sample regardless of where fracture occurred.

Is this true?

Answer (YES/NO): NO